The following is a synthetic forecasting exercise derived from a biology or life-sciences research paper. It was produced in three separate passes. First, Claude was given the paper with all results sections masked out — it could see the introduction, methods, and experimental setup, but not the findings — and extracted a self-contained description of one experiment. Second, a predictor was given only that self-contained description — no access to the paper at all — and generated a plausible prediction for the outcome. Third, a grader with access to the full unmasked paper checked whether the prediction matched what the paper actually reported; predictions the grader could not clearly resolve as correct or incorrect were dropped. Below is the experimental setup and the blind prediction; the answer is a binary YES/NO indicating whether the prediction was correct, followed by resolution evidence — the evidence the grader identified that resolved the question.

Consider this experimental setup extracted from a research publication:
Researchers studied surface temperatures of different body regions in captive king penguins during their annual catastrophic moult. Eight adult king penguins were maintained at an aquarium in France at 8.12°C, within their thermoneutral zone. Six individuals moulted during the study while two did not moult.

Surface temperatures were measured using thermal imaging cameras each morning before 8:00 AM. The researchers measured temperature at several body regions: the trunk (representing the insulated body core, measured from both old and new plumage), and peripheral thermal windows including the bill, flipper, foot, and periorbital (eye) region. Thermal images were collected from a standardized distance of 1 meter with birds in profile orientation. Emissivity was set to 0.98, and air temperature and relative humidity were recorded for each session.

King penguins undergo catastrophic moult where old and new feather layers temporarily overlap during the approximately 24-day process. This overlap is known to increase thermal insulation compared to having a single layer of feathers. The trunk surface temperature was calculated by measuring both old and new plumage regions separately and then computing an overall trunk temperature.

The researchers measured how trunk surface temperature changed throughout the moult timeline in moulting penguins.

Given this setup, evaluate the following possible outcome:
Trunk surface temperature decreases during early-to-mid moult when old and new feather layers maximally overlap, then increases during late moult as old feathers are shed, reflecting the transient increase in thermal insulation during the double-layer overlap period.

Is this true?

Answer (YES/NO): YES